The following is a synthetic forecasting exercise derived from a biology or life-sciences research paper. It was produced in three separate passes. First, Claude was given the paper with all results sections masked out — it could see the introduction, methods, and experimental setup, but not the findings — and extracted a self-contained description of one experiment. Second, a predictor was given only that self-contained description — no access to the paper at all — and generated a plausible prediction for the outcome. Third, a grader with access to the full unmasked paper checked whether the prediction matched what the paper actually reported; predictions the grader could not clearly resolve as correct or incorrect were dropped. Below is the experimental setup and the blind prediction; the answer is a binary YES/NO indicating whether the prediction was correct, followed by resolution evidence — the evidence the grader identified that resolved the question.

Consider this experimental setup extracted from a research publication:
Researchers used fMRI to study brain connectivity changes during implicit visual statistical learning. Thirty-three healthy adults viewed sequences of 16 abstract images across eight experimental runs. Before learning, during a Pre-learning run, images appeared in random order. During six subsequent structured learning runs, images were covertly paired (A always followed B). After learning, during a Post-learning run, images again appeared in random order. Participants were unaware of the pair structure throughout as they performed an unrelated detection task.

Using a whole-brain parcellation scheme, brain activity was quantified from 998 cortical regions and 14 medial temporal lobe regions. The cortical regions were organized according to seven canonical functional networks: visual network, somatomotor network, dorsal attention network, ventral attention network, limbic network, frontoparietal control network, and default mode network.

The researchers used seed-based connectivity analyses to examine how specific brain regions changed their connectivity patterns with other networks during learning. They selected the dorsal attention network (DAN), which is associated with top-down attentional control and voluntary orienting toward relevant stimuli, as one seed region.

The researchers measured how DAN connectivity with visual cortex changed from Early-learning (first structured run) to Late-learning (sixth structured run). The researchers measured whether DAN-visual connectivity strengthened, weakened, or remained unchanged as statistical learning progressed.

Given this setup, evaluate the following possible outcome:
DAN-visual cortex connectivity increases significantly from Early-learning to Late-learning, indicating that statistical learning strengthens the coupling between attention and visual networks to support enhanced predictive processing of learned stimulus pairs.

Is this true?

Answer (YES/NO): NO